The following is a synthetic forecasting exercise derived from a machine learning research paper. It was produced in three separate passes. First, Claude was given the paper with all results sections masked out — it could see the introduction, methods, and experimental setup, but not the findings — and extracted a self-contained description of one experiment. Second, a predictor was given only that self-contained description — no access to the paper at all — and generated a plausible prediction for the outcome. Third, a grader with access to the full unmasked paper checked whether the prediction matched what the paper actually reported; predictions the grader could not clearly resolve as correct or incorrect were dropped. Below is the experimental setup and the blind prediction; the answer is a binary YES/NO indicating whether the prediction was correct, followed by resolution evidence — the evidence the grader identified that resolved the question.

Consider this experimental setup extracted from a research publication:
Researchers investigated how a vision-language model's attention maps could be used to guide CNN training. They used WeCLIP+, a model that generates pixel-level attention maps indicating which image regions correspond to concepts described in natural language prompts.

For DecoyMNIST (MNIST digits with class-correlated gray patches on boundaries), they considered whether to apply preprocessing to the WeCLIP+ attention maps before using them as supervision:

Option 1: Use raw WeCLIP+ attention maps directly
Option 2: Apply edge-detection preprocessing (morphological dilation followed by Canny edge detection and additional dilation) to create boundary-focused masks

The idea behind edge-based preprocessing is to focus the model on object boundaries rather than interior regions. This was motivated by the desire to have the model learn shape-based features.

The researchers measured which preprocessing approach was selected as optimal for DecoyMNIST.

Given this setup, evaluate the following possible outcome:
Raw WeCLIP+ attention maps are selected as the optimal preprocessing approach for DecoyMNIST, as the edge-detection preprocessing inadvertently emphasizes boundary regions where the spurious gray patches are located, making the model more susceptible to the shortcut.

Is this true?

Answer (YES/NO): YES